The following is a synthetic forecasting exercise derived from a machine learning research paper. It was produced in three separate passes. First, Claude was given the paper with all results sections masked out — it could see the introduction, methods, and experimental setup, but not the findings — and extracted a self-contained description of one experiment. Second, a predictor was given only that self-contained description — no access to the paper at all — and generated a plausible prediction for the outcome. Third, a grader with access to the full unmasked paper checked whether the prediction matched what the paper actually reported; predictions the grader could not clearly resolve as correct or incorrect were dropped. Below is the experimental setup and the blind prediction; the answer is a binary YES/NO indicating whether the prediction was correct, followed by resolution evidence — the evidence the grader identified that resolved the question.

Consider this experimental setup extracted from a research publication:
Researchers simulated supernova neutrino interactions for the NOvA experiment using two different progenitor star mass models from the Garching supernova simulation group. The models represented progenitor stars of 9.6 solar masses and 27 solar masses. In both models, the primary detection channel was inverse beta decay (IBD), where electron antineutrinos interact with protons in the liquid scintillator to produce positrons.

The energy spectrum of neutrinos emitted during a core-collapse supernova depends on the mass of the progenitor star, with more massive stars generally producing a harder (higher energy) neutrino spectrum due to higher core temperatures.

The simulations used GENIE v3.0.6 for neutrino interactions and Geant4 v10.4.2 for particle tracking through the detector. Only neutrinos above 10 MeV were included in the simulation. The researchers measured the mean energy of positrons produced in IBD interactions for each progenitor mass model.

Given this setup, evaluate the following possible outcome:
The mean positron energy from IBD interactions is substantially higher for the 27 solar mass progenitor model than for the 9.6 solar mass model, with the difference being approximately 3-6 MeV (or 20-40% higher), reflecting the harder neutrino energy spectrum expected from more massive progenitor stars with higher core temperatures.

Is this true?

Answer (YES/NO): NO